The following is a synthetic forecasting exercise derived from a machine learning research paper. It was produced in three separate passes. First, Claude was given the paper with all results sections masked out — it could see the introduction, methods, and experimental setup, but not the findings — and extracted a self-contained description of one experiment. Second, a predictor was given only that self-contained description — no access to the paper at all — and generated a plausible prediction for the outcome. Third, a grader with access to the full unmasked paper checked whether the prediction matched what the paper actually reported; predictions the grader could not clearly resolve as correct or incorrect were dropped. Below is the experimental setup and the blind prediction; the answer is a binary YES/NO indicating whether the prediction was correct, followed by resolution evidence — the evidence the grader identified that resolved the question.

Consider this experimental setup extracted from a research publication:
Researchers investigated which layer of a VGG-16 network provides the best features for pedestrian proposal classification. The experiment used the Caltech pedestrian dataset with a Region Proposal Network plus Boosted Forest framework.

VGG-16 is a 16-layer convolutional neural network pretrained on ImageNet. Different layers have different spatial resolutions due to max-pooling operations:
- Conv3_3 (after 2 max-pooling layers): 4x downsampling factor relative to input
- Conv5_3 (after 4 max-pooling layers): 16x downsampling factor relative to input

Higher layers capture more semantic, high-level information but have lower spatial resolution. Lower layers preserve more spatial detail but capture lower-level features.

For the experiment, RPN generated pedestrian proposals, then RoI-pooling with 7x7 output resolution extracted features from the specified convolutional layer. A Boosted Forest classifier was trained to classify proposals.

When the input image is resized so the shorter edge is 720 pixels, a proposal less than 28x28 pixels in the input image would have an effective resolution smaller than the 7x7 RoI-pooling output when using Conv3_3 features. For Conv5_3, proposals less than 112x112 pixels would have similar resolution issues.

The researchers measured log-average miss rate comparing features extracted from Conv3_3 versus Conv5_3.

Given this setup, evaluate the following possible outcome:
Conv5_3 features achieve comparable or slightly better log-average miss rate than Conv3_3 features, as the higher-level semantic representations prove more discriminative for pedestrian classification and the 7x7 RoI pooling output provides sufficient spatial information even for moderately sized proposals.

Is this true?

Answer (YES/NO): NO